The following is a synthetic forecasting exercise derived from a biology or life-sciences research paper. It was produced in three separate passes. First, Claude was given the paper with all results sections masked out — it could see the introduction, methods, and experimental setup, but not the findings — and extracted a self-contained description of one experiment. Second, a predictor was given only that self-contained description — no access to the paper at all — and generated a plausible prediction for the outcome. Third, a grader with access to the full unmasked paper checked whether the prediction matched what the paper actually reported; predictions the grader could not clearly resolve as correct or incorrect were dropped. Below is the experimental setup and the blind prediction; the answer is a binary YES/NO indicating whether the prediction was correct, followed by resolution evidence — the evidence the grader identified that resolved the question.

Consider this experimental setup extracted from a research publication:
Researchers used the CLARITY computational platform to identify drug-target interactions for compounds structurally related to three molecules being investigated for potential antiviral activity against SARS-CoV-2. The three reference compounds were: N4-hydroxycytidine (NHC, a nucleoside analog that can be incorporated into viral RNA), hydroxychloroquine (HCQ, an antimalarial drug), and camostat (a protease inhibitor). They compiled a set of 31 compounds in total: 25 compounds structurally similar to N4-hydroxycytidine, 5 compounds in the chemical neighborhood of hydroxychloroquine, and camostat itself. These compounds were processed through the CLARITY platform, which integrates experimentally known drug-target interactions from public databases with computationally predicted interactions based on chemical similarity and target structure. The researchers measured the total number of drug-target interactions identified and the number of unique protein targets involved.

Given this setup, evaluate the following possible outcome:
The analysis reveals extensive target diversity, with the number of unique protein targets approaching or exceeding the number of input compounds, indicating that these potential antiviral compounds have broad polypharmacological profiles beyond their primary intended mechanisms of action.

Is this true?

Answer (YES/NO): YES